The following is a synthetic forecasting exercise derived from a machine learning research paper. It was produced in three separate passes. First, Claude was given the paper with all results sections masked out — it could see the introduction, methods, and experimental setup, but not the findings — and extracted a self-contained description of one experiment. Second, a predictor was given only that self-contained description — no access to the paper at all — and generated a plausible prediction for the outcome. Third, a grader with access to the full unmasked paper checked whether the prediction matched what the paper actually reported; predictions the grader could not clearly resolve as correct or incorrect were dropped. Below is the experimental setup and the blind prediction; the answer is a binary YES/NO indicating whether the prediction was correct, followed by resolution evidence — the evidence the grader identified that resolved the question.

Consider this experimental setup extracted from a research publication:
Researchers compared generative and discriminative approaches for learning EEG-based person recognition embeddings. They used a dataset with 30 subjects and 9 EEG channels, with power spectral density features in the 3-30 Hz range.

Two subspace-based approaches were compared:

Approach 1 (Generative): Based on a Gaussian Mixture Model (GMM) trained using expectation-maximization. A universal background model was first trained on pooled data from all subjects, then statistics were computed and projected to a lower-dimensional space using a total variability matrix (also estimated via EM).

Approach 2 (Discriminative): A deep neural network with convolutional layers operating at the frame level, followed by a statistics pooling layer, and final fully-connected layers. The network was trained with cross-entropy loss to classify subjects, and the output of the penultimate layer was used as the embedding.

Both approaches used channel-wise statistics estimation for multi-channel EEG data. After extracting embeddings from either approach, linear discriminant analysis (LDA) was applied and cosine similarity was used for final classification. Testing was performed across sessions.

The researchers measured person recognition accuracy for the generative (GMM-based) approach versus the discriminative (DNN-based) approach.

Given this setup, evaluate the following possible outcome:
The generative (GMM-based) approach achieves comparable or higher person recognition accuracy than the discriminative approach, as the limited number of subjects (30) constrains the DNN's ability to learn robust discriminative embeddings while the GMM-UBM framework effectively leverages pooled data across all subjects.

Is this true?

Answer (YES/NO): YES